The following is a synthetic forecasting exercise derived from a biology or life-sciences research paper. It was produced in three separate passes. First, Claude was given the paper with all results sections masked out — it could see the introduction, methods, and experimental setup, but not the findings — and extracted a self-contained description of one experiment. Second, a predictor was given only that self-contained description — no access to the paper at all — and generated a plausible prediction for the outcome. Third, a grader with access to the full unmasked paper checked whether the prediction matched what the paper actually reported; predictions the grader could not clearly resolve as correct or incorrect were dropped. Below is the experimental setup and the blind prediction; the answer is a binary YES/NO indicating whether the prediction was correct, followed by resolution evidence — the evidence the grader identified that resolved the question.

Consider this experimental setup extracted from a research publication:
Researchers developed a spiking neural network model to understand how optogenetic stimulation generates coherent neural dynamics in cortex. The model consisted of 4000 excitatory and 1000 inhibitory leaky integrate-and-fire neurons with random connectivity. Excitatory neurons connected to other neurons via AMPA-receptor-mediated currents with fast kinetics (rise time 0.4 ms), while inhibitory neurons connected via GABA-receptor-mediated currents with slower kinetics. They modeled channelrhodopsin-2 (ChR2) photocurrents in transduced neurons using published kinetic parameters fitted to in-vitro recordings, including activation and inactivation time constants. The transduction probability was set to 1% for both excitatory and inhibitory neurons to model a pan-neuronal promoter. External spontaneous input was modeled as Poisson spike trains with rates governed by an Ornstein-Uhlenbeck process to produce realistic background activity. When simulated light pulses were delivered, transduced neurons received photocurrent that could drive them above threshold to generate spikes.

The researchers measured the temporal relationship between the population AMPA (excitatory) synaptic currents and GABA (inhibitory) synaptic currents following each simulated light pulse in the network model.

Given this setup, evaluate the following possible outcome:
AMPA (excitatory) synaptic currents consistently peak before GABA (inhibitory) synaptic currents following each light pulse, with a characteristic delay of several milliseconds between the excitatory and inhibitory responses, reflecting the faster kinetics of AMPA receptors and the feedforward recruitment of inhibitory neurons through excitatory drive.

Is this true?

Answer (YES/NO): YES